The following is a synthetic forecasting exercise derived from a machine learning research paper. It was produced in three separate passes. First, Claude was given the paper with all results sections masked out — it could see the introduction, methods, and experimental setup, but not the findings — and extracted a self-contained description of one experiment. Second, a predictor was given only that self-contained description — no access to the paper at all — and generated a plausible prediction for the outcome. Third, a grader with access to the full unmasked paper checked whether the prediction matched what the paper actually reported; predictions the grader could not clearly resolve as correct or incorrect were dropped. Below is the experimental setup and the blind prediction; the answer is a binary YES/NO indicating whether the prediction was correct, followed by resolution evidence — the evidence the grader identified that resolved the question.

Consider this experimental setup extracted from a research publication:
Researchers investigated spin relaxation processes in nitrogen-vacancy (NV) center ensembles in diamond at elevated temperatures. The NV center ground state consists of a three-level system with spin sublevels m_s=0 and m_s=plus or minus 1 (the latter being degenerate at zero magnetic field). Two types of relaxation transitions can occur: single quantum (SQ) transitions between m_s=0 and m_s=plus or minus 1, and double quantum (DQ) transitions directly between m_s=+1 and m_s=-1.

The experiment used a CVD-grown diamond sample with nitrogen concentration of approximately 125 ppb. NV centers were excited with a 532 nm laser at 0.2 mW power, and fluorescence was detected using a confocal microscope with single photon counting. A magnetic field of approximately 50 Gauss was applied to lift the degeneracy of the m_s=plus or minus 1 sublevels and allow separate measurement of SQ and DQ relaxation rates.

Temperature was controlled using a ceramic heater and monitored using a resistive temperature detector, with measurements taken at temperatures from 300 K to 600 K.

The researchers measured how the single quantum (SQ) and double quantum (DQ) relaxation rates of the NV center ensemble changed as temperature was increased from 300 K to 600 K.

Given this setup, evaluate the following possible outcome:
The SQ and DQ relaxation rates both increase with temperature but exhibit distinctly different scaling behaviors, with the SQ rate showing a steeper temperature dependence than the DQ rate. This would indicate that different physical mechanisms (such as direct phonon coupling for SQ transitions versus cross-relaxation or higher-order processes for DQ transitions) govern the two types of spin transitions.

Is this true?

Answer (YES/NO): NO